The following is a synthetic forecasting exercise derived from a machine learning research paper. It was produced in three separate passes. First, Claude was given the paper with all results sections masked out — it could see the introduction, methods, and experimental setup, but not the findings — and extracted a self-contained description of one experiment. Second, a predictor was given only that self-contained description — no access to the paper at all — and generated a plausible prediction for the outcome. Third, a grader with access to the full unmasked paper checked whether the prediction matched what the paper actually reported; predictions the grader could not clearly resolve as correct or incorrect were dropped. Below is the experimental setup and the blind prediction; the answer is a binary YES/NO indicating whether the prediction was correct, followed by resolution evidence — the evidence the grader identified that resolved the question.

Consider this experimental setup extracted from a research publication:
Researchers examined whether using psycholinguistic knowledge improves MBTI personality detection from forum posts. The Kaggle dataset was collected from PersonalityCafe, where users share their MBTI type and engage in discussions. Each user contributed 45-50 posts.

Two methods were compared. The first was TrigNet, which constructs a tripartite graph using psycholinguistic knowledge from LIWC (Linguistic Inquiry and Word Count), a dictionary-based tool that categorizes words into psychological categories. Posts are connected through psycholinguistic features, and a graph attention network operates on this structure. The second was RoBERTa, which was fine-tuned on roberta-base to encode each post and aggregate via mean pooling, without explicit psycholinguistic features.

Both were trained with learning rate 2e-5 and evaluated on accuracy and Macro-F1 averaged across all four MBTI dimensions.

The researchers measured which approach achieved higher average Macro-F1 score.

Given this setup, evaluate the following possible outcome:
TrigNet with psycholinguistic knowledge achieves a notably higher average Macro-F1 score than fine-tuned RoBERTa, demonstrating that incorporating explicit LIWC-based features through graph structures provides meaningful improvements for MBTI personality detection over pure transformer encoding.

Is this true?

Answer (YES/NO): NO